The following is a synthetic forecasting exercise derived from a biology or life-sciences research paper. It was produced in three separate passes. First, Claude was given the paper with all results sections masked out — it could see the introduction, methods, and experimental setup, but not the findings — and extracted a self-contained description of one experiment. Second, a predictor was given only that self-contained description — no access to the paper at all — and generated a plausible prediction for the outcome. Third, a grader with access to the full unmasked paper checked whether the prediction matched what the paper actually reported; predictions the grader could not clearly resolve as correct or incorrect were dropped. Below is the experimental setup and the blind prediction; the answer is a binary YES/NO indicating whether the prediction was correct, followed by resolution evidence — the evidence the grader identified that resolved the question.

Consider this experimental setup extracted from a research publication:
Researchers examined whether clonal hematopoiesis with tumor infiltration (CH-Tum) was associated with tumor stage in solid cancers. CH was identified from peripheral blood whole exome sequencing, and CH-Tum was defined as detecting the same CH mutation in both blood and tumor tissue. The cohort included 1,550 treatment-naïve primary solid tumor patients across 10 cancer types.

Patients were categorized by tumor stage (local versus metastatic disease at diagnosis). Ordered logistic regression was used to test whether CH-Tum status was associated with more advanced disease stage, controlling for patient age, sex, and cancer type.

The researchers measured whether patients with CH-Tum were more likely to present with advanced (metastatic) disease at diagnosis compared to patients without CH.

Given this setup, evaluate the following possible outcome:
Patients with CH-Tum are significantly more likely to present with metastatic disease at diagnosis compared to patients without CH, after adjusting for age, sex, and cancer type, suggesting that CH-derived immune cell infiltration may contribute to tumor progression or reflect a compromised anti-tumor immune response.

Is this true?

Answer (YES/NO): NO